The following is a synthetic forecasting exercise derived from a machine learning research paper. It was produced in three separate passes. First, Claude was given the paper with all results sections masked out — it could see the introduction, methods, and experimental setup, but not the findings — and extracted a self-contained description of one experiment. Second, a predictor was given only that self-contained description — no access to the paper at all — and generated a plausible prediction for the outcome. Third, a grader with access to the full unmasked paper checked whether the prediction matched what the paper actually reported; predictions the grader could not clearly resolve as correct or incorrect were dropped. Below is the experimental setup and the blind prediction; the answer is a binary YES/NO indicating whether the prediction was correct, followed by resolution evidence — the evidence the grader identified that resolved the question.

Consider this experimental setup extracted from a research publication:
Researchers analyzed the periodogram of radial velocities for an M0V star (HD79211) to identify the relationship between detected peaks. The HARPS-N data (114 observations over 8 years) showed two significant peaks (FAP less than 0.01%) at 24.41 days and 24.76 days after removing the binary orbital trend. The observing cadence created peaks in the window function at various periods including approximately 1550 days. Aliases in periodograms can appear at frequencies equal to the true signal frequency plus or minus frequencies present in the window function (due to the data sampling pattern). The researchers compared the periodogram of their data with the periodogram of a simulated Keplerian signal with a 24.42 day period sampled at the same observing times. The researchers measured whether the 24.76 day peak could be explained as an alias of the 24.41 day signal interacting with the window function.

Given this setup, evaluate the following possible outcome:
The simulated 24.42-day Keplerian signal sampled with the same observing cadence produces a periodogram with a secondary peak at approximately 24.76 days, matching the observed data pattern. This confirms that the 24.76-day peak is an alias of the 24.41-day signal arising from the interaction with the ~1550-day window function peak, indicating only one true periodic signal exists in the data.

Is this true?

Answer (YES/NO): YES